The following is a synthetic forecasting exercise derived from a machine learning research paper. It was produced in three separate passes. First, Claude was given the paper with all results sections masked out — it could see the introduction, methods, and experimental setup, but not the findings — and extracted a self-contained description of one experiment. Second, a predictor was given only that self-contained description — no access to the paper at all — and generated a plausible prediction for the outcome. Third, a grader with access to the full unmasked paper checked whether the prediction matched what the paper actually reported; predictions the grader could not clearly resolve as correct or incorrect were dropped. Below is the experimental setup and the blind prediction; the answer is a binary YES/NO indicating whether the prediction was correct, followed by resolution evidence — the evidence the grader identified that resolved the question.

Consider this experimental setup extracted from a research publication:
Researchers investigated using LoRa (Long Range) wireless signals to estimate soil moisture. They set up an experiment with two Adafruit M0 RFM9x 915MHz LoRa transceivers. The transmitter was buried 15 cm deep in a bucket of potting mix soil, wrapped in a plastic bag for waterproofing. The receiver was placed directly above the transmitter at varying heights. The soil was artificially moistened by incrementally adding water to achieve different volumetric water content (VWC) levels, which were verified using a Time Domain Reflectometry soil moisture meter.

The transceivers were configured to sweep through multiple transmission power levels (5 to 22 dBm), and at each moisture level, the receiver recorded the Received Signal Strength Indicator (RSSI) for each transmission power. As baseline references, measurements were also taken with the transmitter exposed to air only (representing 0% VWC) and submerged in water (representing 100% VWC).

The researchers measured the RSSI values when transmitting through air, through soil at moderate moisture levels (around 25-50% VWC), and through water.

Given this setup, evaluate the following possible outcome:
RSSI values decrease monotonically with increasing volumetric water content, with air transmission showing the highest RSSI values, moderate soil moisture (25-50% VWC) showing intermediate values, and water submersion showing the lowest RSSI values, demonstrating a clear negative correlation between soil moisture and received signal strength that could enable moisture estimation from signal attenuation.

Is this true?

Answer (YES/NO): YES